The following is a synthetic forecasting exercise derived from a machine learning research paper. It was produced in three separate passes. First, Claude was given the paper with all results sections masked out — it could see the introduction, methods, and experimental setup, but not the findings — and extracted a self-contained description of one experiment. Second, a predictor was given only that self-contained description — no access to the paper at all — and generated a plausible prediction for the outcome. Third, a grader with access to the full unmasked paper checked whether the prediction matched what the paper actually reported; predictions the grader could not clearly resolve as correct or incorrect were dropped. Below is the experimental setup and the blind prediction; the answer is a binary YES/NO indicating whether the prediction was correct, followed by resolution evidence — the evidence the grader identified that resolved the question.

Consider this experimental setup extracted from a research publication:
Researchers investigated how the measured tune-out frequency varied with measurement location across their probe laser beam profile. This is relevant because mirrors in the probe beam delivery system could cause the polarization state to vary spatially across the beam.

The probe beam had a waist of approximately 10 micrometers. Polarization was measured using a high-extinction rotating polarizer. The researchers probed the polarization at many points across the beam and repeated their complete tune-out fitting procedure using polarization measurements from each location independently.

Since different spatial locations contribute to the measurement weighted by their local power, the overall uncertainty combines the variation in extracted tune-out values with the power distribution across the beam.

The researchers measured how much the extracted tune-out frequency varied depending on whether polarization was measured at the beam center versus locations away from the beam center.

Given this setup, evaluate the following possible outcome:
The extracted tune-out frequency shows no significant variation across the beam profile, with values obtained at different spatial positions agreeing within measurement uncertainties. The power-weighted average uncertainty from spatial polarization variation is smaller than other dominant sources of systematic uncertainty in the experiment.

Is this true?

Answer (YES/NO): NO